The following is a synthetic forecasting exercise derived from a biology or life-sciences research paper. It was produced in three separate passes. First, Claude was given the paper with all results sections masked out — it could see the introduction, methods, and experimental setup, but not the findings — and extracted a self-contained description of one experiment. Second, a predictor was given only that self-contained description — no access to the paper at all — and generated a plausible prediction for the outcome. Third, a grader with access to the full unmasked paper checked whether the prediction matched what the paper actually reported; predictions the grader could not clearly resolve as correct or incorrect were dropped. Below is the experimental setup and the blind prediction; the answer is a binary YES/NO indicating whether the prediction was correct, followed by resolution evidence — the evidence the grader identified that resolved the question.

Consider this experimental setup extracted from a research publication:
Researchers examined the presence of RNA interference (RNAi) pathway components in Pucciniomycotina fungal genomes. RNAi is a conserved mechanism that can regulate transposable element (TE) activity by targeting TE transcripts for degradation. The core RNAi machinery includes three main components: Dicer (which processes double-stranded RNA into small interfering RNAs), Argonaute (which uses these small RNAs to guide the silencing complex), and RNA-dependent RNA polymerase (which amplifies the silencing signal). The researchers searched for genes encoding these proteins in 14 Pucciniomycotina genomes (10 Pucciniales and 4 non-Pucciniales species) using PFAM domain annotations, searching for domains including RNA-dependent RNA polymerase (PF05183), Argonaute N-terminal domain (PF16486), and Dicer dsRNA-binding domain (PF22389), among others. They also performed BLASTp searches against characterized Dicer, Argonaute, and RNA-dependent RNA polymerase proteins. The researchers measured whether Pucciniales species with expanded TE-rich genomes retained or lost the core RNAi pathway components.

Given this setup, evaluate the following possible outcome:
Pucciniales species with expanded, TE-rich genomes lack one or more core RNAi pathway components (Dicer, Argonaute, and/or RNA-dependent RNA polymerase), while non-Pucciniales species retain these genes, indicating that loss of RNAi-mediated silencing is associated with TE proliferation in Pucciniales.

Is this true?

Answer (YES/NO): NO